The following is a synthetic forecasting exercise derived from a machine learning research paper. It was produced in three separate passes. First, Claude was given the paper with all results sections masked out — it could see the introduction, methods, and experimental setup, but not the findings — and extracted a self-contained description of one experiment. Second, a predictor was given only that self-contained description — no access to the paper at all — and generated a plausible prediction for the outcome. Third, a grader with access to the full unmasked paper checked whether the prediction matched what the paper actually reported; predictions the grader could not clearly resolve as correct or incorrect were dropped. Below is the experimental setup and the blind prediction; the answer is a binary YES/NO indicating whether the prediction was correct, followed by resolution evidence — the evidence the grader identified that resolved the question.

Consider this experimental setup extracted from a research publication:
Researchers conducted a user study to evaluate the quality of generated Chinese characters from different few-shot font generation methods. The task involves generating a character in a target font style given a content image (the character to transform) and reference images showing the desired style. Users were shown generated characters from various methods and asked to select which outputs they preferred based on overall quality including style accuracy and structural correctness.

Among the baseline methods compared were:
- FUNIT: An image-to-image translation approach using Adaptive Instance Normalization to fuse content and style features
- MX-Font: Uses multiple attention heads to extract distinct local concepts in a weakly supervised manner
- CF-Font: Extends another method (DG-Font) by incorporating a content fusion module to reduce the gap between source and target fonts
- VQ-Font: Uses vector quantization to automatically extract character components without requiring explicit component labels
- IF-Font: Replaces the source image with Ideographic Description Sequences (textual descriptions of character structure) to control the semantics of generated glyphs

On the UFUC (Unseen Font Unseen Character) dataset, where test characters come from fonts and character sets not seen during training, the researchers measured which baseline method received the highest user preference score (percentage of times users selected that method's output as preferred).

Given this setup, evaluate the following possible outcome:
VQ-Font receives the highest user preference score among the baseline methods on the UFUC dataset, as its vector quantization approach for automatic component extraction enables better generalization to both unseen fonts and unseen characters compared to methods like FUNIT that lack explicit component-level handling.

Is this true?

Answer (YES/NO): NO